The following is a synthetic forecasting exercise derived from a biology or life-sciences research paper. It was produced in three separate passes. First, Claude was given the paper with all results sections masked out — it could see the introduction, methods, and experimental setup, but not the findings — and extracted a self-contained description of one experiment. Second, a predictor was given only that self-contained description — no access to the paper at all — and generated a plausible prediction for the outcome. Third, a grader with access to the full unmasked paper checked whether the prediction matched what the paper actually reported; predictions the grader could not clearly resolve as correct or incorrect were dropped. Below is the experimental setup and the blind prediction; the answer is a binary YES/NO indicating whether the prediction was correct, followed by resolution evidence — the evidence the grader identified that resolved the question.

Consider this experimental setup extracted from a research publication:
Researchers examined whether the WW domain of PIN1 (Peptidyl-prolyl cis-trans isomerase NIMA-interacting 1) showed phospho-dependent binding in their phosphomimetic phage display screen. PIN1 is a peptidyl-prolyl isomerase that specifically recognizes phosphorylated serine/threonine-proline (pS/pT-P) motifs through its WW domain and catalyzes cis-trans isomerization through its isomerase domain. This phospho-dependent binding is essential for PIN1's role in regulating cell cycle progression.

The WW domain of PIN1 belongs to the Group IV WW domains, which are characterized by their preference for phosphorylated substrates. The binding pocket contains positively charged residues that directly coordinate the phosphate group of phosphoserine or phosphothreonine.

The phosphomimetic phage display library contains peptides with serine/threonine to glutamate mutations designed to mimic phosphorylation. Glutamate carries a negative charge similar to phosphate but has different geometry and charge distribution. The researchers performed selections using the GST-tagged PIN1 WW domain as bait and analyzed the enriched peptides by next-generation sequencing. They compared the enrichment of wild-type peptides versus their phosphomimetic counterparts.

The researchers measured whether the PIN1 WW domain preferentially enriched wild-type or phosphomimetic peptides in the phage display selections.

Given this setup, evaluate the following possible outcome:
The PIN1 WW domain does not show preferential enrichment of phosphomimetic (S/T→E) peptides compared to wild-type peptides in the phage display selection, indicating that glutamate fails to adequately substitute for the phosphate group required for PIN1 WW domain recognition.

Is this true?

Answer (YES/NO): YES